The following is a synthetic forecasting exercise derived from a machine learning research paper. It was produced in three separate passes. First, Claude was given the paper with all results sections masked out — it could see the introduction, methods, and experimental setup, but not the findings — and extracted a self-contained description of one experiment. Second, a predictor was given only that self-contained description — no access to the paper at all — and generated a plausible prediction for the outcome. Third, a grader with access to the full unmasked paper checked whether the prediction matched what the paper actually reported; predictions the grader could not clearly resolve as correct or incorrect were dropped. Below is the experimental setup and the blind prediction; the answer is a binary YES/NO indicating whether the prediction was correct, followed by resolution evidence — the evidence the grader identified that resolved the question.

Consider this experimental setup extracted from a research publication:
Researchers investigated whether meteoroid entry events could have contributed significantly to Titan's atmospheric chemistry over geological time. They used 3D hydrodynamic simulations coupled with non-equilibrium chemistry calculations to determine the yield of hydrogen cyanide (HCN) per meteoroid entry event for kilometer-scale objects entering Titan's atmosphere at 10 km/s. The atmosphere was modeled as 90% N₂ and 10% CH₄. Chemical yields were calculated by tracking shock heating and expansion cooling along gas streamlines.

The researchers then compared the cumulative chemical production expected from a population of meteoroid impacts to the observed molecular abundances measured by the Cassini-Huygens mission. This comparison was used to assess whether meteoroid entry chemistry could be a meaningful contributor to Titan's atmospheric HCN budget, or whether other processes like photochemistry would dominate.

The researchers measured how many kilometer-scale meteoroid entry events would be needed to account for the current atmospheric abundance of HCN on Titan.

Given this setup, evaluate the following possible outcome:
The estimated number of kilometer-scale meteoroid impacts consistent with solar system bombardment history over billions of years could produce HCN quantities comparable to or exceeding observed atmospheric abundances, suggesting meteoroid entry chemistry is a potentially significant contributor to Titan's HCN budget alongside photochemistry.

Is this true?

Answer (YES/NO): YES